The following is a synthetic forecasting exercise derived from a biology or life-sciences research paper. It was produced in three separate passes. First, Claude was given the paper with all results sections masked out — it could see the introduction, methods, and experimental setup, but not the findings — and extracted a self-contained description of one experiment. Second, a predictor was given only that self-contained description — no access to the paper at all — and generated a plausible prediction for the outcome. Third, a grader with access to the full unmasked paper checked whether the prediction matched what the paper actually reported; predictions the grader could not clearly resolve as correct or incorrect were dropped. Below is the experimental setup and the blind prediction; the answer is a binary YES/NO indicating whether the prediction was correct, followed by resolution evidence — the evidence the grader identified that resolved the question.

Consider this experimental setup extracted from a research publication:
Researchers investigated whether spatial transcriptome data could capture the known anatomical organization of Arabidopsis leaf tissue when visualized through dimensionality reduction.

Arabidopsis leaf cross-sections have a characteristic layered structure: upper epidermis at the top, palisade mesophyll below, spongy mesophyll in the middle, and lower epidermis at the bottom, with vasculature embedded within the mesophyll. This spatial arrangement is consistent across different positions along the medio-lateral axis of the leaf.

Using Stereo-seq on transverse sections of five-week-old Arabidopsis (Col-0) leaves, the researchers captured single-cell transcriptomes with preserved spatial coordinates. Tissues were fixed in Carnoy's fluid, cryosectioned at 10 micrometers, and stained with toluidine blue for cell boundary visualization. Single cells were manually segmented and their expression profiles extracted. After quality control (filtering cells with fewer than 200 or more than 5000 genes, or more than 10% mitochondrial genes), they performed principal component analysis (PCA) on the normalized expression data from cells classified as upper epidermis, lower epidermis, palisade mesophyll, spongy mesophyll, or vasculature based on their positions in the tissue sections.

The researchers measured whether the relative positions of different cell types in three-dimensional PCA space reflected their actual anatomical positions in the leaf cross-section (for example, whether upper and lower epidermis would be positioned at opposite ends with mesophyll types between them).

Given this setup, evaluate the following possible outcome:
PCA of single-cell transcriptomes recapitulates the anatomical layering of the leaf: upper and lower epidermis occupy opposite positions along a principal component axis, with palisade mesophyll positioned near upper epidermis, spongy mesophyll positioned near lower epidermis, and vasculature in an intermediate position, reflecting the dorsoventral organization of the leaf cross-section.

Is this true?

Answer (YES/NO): NO